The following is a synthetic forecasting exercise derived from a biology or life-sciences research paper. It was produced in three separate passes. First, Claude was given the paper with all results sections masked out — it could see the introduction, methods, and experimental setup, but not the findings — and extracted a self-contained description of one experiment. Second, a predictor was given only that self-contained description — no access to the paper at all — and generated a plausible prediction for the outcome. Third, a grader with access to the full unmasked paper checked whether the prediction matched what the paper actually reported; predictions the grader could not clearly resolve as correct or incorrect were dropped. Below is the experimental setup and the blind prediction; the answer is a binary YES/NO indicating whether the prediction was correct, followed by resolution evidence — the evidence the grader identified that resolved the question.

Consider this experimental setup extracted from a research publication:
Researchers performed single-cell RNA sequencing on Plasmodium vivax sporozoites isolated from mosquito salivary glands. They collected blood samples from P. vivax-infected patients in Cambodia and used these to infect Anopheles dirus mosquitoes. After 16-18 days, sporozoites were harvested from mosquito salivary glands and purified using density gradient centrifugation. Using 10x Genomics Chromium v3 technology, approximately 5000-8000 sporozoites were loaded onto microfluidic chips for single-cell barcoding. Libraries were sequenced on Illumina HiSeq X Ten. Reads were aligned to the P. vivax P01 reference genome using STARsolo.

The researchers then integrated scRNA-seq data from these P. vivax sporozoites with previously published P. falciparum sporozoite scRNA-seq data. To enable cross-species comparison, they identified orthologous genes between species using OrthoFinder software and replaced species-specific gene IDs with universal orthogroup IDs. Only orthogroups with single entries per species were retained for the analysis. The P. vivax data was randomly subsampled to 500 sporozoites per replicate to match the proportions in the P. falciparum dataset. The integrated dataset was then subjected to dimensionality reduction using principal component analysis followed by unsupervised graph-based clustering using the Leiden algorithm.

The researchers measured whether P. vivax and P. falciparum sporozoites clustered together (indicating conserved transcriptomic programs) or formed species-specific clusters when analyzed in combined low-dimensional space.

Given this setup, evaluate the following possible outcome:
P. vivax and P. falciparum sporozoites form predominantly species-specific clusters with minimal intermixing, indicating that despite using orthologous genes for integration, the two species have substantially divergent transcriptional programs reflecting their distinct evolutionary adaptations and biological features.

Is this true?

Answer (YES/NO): NO